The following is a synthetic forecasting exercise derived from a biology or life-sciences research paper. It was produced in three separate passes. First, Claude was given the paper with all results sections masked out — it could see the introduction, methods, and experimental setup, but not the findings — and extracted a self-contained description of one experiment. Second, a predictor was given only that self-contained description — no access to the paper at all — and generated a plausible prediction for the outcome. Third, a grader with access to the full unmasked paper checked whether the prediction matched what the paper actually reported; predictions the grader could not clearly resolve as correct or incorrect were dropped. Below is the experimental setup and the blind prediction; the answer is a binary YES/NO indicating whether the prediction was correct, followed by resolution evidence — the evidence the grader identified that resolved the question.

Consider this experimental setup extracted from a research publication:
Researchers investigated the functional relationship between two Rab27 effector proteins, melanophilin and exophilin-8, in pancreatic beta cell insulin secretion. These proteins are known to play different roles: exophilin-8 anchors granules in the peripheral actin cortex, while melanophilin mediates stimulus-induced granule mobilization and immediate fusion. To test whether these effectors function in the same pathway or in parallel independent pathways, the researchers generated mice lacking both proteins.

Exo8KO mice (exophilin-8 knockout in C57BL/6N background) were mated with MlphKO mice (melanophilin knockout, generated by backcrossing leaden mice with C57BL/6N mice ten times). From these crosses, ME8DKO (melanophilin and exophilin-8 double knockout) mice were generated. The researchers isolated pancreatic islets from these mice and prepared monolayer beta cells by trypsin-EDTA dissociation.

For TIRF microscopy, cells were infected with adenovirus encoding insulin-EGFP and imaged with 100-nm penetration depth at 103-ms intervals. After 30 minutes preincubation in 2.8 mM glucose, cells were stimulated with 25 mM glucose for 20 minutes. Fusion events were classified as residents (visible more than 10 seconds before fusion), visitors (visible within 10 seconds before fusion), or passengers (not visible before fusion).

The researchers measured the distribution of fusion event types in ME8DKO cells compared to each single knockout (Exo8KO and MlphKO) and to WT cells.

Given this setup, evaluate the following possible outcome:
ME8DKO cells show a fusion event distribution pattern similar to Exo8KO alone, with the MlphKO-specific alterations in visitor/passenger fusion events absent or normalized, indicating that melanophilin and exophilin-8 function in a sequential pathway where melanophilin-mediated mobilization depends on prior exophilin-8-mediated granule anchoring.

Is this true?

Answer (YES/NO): YES